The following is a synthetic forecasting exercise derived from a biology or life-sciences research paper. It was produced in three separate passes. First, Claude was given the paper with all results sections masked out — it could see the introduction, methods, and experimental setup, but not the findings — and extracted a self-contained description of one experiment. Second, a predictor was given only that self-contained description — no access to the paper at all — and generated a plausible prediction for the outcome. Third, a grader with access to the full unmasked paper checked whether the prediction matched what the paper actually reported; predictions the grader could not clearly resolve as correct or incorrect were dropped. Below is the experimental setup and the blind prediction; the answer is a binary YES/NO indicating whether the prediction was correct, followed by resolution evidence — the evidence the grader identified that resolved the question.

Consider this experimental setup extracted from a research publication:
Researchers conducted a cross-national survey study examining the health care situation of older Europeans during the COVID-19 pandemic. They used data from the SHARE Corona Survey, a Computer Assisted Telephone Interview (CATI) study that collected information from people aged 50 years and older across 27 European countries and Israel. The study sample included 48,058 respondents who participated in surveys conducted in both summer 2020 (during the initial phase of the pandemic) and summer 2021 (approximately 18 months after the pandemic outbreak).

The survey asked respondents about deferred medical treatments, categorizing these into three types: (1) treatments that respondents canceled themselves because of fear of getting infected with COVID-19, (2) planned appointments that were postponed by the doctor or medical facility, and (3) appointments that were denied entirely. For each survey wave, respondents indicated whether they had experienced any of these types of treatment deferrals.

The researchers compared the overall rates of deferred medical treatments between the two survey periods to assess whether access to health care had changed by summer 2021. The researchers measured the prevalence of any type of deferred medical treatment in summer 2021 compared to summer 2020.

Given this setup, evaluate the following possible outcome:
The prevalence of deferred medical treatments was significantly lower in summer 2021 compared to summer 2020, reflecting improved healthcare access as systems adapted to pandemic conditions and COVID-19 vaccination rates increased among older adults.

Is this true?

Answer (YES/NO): YES